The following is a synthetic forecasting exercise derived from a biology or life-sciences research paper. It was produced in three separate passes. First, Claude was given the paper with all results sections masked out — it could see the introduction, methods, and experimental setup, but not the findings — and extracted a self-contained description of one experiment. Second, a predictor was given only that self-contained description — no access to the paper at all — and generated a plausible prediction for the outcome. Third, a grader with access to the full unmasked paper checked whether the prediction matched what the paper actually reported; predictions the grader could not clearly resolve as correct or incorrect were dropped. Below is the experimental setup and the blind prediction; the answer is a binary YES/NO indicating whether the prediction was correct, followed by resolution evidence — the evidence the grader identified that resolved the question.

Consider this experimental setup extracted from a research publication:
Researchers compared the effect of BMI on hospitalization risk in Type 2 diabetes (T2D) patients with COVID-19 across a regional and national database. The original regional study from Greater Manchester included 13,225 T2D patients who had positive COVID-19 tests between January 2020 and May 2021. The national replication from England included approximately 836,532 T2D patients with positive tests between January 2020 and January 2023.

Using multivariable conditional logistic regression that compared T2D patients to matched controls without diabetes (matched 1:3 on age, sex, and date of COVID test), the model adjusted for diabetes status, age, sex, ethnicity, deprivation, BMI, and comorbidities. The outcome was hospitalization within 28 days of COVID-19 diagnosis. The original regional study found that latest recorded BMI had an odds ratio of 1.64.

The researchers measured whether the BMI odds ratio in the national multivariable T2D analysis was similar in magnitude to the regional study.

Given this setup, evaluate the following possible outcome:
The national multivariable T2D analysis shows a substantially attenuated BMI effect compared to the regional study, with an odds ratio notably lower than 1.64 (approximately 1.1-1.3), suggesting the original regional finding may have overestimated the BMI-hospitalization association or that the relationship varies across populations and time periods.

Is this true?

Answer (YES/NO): NO